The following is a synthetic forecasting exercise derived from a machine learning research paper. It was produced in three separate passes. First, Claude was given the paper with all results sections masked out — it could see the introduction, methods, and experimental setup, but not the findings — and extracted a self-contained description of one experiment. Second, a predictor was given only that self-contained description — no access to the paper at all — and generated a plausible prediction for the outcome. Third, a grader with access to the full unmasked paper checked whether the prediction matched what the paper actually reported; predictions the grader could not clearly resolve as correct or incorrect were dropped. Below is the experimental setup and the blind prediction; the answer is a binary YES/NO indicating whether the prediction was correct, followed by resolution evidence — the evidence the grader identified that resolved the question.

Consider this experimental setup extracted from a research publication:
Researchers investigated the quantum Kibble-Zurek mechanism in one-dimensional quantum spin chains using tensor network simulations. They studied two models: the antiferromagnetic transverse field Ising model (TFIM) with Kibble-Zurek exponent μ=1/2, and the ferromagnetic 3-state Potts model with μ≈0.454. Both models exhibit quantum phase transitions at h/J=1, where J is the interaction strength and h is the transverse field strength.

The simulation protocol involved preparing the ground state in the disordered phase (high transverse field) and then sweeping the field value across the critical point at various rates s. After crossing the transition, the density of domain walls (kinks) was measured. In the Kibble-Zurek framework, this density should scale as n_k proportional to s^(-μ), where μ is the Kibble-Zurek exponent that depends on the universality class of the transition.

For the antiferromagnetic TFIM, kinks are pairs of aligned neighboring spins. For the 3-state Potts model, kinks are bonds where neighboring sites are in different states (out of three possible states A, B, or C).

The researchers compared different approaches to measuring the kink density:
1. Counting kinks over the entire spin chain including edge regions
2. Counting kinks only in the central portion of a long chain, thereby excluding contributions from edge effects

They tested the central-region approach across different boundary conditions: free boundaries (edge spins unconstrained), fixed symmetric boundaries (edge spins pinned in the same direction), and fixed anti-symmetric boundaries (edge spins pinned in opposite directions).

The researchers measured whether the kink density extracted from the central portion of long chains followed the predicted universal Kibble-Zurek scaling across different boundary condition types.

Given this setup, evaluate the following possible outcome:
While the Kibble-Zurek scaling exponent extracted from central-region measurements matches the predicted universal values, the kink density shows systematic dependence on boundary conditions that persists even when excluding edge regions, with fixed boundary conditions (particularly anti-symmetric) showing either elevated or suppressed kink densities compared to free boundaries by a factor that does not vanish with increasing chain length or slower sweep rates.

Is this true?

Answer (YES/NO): NO